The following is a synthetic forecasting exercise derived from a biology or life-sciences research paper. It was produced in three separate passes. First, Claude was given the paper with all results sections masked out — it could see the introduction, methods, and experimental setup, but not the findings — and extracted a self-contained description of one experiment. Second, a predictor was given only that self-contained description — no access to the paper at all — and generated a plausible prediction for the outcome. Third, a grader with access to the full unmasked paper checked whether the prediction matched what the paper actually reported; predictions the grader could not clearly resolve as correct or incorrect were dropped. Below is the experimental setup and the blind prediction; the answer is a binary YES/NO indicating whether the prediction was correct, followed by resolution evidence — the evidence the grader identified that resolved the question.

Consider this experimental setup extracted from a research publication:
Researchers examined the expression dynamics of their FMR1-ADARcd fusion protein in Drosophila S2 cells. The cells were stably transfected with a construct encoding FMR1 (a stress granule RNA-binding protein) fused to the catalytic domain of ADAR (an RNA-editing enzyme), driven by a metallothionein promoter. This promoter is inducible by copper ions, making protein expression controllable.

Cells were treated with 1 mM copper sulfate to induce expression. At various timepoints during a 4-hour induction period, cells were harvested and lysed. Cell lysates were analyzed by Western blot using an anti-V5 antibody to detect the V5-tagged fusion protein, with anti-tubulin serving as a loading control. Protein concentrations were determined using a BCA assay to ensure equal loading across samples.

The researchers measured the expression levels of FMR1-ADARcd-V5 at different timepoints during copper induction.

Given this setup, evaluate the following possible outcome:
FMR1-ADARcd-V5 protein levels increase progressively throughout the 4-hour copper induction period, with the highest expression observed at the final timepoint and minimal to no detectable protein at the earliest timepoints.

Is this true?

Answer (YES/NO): NO